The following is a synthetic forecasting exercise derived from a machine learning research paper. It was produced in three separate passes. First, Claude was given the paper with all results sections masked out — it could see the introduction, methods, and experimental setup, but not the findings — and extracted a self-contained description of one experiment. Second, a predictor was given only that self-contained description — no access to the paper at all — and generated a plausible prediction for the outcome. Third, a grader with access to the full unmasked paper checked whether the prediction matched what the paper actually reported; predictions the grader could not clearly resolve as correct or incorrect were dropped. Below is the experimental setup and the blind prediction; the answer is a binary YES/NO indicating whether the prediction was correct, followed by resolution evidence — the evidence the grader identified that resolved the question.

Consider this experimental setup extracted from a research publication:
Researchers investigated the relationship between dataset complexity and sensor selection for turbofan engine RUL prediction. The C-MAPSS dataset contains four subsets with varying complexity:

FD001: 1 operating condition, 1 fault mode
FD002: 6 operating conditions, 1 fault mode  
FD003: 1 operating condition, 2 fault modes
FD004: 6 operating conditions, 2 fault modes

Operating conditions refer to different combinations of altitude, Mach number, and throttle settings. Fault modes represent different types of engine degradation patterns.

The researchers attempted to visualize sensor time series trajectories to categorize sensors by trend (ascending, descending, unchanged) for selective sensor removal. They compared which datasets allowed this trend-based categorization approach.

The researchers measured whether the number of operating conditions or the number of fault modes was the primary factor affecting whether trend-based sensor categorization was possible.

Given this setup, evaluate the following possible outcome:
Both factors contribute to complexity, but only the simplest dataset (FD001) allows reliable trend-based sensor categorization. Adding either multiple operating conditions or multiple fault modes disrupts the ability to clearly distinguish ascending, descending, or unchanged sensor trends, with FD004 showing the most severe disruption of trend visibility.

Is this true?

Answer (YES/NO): NO